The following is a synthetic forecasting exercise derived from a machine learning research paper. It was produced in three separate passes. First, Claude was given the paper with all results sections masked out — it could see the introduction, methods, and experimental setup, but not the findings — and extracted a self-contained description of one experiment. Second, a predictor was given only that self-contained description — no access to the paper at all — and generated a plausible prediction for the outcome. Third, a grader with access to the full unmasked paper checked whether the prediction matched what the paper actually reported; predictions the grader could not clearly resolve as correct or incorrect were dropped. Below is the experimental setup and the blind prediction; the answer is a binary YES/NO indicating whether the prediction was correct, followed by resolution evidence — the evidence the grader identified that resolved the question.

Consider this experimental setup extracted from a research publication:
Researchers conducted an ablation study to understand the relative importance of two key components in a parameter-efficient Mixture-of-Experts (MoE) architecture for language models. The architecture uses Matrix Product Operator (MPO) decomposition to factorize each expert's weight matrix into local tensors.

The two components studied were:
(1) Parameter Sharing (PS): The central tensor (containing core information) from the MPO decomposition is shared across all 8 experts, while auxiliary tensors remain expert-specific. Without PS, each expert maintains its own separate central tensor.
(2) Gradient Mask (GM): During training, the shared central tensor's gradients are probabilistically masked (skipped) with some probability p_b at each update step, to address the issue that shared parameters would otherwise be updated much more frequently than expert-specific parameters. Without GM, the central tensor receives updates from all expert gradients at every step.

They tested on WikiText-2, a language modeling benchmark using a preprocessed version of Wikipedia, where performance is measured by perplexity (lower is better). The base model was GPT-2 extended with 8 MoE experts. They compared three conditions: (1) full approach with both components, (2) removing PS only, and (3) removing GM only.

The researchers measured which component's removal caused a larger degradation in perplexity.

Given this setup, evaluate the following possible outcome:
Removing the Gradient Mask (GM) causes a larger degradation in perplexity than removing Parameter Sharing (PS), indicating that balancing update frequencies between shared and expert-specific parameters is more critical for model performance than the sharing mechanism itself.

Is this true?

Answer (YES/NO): NO